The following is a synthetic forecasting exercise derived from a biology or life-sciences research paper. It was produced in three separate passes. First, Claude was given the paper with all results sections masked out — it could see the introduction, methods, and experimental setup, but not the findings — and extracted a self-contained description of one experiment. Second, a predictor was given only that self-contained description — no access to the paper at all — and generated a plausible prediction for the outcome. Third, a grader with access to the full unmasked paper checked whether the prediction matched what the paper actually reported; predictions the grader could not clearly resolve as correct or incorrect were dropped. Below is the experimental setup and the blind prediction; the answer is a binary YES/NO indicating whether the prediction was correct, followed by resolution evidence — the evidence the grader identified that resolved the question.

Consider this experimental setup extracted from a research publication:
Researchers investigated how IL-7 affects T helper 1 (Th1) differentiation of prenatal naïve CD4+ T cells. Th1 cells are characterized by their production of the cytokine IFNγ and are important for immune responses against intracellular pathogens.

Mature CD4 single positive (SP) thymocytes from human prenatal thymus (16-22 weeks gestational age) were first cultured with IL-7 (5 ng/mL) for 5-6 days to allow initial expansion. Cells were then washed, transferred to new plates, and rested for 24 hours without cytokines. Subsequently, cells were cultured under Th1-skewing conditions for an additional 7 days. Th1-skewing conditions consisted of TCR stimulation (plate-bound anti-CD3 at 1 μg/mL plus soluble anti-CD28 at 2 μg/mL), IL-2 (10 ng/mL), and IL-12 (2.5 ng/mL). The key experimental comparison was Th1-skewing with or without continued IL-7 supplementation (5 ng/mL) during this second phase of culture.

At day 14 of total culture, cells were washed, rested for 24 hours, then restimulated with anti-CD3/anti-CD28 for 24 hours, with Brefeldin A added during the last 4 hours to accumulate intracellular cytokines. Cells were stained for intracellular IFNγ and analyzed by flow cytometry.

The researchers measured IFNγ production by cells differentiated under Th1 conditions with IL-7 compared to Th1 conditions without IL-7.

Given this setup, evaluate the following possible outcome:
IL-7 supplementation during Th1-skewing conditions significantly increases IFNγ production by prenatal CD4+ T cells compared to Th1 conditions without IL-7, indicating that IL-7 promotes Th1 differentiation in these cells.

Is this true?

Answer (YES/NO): NO